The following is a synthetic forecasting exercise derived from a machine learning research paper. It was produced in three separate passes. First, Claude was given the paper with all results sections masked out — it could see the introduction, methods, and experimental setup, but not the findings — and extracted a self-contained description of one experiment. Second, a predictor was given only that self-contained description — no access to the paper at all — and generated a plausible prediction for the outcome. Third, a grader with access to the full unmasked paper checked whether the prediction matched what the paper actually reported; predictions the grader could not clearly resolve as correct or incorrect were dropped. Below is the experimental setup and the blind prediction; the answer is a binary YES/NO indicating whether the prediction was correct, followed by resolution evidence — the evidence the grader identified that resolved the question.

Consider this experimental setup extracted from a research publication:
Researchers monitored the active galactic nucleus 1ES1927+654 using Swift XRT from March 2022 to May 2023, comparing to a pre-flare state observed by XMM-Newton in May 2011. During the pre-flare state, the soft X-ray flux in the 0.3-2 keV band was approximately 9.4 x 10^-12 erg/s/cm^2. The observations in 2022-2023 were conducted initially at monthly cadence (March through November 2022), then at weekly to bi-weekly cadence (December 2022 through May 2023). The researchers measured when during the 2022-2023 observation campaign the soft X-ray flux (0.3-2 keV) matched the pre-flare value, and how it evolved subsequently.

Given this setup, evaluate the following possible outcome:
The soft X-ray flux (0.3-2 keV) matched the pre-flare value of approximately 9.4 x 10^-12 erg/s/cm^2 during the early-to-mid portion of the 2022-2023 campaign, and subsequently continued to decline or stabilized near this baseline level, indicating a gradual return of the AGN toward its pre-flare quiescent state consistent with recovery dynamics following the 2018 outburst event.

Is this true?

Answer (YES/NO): NO